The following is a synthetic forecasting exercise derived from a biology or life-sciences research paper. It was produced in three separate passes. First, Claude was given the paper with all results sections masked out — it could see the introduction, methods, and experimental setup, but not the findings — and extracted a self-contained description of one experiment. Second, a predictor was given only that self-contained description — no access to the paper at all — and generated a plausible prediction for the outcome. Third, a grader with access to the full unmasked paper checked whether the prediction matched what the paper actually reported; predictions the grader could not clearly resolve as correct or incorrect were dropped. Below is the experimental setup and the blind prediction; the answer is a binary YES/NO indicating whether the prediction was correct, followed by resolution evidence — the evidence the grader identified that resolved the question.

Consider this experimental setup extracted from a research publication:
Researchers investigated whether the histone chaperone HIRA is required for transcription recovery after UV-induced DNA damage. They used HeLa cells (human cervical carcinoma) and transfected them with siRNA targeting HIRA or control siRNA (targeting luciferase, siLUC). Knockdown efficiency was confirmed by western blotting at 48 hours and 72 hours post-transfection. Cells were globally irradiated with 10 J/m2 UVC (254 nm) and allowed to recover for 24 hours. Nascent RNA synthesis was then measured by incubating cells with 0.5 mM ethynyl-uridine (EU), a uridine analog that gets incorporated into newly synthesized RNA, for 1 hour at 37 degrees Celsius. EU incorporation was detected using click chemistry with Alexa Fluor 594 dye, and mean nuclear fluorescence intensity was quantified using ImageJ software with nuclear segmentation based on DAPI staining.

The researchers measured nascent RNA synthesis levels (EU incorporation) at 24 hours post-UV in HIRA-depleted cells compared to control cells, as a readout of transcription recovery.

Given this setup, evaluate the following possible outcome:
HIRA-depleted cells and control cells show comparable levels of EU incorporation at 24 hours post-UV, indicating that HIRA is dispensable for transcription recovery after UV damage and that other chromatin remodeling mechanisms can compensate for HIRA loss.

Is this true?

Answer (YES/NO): NO